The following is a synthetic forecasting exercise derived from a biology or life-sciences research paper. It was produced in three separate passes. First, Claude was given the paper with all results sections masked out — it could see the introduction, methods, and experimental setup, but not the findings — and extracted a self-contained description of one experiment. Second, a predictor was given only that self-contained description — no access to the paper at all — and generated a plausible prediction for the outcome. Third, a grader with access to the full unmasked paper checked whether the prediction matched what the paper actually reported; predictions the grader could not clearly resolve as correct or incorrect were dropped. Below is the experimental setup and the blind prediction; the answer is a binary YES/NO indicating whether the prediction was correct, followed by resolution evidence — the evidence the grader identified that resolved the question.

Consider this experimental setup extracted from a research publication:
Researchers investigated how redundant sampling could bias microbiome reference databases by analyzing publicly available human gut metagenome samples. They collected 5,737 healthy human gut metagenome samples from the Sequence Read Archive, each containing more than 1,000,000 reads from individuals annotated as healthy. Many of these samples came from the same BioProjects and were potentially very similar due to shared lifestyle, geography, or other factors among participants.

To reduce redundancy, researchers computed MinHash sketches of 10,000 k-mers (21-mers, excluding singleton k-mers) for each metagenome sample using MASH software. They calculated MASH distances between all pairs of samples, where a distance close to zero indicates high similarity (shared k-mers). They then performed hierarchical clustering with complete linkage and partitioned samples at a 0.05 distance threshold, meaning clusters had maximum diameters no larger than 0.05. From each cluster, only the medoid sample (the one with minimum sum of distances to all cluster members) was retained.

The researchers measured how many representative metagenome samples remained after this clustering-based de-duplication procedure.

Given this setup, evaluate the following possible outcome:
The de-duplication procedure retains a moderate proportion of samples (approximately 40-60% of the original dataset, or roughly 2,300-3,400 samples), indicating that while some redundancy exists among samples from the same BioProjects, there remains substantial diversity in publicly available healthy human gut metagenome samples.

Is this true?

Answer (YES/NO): NO